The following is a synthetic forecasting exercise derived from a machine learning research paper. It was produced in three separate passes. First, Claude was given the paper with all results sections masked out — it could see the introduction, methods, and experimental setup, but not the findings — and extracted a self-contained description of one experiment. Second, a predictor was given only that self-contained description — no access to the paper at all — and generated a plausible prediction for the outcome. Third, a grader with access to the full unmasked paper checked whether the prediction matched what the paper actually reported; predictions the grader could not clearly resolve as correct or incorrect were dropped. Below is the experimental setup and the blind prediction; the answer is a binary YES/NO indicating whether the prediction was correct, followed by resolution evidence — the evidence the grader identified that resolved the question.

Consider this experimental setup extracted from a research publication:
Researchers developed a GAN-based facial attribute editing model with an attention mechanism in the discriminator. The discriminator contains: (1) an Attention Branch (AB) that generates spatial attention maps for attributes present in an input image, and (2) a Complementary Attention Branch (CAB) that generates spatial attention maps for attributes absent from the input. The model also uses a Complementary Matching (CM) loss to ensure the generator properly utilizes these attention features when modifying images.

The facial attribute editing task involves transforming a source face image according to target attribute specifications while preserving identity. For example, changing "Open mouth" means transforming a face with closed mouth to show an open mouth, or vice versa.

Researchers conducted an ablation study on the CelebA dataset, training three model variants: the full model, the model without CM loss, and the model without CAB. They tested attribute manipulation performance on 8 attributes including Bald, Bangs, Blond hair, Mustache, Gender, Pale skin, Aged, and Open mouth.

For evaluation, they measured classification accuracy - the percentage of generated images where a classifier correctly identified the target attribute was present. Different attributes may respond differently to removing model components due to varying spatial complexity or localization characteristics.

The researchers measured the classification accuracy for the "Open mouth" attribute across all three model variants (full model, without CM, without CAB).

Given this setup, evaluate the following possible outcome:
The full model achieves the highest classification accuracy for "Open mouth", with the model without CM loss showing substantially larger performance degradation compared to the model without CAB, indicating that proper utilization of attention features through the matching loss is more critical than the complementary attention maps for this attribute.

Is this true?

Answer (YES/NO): NO